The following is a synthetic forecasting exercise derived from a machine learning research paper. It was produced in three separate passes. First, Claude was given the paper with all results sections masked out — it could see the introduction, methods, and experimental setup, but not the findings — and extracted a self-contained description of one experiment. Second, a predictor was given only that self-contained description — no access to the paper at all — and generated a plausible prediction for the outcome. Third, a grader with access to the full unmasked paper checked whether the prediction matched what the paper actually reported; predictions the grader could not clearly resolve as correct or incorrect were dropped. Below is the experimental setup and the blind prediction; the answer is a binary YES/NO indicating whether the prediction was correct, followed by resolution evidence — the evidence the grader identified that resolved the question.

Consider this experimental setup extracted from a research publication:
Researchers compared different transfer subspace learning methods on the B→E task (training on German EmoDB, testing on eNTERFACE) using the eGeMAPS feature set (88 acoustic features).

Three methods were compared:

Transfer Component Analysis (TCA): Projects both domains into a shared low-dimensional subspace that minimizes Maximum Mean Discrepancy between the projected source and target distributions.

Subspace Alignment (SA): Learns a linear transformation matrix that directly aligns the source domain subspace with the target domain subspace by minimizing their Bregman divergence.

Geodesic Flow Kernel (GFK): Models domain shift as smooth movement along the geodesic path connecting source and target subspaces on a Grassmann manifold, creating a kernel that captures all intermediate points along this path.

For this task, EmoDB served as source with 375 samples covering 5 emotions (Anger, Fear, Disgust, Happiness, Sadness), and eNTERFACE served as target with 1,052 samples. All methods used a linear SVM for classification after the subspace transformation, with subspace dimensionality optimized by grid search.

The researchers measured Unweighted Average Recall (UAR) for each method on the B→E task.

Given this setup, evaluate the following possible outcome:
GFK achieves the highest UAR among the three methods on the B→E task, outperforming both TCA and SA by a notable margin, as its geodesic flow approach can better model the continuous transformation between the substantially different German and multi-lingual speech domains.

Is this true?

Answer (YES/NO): NO